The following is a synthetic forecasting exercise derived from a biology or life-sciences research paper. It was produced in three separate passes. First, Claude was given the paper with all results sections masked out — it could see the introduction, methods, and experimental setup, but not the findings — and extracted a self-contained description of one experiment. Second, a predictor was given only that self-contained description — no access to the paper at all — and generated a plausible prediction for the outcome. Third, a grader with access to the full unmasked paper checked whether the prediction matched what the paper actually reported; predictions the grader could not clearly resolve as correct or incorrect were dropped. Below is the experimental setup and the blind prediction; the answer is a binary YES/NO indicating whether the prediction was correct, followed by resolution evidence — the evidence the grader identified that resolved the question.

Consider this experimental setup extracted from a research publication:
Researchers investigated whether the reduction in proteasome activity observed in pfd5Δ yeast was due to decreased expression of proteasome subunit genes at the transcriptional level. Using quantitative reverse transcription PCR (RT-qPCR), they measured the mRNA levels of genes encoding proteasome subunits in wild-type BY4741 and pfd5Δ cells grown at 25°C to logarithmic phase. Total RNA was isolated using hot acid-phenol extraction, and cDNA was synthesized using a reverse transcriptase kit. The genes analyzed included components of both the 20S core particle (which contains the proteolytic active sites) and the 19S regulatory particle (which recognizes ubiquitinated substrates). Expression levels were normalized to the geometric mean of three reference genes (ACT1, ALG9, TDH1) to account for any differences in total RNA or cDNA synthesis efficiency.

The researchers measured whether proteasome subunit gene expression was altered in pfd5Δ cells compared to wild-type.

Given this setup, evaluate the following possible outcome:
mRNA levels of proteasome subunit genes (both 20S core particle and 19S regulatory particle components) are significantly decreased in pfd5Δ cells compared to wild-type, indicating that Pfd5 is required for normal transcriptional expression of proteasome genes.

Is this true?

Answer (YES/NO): NO